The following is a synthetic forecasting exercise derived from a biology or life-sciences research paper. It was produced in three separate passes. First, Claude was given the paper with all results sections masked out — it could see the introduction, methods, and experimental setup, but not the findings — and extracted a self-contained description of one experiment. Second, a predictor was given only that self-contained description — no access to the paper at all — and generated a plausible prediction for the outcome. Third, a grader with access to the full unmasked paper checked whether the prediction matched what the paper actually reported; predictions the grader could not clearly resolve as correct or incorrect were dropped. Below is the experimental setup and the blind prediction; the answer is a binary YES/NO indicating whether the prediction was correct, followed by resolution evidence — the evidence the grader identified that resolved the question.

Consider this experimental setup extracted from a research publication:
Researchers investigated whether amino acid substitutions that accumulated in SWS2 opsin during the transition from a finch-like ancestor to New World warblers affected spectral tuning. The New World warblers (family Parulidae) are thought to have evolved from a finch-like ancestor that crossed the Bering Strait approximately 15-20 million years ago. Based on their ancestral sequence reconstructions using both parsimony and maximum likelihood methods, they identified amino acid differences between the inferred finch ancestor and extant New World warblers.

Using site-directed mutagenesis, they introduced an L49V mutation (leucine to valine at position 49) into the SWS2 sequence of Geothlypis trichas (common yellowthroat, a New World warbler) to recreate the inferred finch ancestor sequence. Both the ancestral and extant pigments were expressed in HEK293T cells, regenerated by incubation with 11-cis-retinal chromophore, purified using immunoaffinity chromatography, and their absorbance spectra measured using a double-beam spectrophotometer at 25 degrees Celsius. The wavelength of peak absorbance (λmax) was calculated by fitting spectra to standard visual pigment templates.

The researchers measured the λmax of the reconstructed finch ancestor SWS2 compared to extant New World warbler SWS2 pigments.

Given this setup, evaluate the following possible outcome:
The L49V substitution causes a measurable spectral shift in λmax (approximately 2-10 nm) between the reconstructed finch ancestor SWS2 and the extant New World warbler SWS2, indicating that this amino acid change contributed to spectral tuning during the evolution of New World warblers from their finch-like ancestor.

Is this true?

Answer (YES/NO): NO